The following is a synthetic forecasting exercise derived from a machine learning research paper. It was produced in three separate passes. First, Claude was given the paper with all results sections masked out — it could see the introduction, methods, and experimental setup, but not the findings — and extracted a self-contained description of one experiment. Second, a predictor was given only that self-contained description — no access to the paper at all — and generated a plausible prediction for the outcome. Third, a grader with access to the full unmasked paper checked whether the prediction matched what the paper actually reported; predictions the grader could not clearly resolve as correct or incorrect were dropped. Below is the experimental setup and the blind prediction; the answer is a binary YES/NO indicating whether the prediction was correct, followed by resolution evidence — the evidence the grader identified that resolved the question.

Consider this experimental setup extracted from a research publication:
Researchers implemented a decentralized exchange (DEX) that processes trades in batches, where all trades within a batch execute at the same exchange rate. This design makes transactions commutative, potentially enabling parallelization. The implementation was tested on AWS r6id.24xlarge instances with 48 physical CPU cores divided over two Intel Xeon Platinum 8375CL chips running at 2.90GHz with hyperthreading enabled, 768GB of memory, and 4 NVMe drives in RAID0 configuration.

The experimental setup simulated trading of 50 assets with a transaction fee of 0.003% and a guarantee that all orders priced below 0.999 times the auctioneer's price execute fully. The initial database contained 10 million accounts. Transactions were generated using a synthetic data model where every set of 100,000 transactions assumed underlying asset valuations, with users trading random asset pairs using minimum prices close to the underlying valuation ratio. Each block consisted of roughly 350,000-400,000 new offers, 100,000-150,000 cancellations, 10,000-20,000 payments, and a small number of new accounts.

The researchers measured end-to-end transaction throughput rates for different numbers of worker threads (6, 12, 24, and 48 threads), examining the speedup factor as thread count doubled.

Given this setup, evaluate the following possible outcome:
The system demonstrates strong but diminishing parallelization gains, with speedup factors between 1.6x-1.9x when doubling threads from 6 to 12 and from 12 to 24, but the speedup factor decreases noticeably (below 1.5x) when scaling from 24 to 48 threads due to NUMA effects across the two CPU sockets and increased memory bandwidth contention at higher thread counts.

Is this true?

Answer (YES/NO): NO